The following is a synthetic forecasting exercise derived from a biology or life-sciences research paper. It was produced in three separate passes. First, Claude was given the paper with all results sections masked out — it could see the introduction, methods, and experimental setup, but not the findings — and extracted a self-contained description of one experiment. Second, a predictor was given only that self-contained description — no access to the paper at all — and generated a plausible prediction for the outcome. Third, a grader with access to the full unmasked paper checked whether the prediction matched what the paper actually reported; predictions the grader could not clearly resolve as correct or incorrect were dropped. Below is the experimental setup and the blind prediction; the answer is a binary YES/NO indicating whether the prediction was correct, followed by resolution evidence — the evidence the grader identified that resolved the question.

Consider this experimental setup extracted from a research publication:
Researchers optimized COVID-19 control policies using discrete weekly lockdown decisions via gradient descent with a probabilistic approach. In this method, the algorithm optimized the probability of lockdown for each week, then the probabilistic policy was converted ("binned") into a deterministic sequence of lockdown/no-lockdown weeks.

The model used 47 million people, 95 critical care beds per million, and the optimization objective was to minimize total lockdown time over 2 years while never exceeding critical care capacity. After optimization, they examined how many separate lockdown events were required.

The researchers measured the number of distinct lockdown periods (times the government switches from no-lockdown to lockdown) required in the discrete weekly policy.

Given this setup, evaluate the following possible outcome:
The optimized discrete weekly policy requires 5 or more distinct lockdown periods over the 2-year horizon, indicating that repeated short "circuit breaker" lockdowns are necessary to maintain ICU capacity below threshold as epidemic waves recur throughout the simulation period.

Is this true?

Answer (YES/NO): YES